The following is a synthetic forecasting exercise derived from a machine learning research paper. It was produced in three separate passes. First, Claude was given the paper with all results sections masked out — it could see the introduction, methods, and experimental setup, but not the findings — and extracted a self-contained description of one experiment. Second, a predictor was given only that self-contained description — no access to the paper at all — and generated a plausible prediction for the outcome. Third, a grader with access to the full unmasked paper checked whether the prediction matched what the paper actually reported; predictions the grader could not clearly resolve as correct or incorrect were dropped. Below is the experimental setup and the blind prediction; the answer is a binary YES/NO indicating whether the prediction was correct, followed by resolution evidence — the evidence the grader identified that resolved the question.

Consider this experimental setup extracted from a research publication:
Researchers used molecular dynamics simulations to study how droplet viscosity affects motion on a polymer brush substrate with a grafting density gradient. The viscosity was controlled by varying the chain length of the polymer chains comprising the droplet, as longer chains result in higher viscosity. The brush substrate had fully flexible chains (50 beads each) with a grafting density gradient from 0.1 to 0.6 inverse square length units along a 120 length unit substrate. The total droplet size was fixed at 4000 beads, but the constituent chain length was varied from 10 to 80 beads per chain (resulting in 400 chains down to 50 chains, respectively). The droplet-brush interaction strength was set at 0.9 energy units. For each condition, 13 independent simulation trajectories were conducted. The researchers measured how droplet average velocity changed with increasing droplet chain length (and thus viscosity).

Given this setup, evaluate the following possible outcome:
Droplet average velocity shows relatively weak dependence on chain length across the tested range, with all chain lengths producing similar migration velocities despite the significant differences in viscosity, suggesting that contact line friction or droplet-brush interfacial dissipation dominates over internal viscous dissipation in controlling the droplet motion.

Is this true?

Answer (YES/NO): YES